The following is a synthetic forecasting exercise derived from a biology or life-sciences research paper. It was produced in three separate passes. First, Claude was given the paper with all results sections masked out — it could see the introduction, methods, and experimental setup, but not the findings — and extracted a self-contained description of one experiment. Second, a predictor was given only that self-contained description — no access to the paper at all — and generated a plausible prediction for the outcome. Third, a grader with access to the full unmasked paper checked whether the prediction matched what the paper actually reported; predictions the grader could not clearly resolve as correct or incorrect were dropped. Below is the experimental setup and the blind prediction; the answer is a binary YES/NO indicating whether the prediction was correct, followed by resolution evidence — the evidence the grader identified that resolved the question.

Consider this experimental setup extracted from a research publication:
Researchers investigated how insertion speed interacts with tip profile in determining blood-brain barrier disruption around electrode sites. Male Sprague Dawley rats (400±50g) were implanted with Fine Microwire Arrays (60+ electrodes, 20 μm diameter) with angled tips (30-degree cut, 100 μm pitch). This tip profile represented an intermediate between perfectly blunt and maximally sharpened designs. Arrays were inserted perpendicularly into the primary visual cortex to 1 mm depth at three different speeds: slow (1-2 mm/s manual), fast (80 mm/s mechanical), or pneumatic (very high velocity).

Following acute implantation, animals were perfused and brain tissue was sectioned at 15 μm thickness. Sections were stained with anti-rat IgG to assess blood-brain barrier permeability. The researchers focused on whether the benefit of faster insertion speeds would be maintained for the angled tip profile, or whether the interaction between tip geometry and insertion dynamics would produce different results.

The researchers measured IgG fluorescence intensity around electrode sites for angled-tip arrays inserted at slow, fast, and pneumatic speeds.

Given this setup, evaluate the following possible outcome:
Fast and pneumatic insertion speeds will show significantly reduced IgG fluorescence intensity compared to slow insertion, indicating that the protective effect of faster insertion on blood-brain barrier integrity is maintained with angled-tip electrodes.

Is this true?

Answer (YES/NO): NO